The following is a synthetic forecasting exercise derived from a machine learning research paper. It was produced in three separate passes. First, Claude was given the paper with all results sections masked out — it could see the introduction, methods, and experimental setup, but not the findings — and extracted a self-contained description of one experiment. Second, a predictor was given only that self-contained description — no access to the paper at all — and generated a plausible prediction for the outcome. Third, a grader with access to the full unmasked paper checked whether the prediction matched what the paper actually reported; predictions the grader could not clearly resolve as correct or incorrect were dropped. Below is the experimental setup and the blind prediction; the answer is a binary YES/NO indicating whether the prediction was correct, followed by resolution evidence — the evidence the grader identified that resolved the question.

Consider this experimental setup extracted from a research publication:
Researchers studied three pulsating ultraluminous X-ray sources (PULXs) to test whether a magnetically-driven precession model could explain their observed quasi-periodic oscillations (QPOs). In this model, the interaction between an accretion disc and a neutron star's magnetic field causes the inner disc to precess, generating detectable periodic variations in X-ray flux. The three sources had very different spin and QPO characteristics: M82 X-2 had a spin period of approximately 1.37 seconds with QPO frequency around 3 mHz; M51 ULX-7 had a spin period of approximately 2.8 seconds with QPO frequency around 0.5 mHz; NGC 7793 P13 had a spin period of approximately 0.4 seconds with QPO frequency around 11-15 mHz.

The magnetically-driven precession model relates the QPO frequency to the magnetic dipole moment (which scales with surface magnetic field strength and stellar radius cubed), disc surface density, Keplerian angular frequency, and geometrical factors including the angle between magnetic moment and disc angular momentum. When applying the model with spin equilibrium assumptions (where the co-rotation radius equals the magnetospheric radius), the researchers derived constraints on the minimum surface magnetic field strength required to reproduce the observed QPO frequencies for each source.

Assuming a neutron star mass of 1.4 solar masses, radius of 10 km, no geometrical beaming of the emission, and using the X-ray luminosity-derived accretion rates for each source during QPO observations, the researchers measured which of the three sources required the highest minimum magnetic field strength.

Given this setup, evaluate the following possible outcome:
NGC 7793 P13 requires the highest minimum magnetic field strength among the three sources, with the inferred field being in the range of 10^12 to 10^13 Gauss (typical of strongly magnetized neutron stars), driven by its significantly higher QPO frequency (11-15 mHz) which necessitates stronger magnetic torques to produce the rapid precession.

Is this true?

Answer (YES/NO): NO